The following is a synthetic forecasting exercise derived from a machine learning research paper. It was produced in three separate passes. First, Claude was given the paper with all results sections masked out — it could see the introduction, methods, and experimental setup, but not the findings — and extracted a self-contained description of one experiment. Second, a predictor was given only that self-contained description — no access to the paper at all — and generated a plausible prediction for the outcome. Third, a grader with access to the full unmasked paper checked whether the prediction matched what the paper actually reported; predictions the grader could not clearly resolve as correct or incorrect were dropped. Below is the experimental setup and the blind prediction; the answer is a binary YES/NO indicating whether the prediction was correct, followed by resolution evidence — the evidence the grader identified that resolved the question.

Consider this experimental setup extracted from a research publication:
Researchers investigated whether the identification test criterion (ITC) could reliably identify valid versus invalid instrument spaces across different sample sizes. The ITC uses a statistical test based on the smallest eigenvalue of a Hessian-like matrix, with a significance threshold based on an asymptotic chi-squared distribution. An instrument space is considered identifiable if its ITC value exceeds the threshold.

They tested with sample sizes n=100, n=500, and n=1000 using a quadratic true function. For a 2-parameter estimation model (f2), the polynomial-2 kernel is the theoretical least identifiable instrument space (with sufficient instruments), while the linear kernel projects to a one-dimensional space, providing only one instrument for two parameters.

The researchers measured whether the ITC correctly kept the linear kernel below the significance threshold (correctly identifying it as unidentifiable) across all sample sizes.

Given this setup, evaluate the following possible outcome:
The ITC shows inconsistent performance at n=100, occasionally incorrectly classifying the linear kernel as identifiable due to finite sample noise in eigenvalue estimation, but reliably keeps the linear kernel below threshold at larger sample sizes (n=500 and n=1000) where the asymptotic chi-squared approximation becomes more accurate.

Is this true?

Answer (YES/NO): NO